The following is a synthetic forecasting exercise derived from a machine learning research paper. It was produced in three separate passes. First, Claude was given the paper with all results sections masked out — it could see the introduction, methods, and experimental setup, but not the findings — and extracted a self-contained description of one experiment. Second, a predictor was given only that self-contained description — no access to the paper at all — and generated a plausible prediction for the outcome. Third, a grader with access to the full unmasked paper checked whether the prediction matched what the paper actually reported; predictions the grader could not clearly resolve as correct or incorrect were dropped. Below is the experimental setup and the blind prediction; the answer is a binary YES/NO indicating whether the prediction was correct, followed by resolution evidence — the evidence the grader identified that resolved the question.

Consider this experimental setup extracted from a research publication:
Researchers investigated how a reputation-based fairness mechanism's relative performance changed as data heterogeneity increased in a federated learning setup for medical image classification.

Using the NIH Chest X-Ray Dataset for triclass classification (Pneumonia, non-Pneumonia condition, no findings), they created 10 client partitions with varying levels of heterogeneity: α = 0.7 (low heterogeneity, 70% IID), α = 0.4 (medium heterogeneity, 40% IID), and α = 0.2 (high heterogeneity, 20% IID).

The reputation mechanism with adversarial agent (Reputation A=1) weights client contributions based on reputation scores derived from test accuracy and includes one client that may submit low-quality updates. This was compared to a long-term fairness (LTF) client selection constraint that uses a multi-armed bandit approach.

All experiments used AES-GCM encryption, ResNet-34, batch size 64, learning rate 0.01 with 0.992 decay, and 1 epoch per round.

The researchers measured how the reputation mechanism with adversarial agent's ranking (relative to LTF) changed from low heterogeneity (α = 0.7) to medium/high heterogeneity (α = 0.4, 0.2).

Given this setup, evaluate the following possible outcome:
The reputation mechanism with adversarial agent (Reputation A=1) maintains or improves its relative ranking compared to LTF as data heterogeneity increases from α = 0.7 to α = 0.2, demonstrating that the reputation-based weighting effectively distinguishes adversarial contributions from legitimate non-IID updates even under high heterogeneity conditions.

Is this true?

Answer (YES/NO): YES